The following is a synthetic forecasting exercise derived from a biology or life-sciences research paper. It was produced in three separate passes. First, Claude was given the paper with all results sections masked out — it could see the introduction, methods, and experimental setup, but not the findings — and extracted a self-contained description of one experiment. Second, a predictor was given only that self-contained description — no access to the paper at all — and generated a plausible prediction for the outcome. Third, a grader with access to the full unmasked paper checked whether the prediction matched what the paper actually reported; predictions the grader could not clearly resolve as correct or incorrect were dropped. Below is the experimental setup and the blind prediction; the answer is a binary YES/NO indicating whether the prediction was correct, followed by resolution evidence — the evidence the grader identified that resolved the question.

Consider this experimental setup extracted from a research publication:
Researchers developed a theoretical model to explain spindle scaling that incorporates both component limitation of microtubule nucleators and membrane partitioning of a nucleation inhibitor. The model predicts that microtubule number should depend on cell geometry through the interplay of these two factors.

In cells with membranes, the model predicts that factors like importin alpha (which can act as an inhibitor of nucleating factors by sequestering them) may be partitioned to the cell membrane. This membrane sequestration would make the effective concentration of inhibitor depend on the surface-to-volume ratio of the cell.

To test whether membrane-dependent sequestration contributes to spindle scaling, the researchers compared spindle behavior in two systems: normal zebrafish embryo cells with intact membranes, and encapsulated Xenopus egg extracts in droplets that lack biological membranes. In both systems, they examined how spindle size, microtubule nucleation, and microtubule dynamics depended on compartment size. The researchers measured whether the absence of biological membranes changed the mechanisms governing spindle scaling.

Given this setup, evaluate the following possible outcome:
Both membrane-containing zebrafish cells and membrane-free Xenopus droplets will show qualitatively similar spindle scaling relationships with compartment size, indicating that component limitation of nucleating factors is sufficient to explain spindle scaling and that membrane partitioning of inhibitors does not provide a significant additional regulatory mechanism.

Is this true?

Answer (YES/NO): NO